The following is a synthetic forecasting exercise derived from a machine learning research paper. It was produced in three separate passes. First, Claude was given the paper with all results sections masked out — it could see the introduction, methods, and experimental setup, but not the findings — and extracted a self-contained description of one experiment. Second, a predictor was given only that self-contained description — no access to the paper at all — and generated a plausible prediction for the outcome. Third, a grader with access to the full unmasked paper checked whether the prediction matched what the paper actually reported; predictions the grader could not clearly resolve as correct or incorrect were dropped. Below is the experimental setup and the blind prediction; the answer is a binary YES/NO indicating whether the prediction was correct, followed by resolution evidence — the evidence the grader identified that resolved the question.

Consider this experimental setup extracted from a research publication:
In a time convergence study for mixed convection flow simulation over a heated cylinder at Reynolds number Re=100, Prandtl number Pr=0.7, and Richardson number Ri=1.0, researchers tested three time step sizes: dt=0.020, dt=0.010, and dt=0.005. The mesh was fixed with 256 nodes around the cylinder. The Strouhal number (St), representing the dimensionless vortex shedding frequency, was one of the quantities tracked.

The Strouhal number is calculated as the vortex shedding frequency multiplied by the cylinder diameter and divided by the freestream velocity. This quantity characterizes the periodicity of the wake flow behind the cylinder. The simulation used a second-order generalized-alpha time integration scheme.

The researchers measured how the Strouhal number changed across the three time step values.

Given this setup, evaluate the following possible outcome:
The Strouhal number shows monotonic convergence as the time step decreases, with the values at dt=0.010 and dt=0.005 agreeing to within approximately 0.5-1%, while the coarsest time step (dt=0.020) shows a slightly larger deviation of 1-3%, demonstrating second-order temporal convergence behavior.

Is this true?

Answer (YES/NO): NO